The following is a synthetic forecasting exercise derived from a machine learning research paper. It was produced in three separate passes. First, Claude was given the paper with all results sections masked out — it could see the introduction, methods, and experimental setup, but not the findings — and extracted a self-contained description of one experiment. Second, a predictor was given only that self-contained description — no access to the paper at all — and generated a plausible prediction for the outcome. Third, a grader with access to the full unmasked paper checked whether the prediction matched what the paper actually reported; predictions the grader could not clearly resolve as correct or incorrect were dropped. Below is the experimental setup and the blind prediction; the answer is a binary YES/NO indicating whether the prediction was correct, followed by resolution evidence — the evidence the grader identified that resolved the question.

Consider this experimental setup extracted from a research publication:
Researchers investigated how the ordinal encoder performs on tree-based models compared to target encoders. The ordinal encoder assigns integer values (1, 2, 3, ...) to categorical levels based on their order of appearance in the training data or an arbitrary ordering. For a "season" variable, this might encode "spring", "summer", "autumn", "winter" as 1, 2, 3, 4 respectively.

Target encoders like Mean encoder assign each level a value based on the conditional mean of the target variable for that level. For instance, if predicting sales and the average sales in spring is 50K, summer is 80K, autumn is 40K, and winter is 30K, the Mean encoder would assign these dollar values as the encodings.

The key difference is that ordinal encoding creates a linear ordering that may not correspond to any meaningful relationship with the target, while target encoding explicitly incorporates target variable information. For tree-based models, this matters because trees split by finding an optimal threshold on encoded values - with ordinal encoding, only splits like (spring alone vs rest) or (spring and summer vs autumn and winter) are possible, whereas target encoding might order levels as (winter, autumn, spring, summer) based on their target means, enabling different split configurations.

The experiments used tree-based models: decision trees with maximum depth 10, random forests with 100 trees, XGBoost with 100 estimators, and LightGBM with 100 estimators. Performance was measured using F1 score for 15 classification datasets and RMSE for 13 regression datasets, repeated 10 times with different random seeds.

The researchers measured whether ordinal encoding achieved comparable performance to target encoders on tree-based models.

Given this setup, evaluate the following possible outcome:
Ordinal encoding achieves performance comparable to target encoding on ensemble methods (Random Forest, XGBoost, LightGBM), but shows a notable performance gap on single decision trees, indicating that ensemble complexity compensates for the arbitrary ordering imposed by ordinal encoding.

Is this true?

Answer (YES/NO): NO